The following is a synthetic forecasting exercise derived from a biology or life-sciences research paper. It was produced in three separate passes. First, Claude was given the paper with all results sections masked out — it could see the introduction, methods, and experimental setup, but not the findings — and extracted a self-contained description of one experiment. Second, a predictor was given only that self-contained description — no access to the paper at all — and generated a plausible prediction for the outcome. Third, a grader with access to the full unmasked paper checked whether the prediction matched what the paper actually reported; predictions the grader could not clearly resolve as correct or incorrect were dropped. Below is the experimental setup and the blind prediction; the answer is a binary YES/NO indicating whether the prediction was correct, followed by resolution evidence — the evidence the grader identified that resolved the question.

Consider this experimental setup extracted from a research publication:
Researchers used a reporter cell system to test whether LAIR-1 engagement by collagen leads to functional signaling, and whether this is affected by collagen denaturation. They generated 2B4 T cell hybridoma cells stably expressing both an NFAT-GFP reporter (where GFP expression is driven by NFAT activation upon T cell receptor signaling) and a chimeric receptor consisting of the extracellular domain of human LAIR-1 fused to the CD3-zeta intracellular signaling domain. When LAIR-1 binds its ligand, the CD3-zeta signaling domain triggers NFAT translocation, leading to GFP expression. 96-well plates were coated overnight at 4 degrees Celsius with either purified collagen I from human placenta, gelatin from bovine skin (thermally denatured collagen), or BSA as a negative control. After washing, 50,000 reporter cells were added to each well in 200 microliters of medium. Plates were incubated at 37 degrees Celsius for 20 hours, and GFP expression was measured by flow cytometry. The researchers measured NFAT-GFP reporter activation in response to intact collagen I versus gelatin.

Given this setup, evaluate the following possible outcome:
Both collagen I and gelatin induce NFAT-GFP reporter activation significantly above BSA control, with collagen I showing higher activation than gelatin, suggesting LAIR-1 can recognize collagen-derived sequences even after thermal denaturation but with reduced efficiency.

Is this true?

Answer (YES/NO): NO